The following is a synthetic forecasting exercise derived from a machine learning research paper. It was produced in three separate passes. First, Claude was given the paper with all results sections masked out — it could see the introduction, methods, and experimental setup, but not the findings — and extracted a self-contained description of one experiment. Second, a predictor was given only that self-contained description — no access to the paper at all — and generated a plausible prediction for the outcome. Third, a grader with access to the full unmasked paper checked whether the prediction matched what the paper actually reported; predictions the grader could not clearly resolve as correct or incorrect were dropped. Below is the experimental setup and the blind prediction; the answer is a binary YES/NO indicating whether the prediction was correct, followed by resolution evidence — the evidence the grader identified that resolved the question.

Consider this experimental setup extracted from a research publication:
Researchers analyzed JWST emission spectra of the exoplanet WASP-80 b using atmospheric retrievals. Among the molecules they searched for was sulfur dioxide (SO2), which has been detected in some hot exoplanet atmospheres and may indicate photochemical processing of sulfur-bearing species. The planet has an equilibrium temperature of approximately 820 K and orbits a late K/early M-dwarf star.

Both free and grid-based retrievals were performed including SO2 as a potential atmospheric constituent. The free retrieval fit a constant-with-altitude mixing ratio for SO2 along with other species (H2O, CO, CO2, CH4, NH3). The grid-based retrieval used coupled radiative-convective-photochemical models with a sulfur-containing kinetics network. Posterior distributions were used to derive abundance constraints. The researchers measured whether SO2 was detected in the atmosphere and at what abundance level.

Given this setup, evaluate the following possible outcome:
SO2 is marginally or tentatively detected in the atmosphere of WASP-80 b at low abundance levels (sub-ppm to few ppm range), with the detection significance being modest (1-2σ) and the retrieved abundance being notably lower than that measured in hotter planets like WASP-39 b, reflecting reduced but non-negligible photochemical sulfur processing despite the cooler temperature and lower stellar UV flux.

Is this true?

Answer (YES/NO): NO